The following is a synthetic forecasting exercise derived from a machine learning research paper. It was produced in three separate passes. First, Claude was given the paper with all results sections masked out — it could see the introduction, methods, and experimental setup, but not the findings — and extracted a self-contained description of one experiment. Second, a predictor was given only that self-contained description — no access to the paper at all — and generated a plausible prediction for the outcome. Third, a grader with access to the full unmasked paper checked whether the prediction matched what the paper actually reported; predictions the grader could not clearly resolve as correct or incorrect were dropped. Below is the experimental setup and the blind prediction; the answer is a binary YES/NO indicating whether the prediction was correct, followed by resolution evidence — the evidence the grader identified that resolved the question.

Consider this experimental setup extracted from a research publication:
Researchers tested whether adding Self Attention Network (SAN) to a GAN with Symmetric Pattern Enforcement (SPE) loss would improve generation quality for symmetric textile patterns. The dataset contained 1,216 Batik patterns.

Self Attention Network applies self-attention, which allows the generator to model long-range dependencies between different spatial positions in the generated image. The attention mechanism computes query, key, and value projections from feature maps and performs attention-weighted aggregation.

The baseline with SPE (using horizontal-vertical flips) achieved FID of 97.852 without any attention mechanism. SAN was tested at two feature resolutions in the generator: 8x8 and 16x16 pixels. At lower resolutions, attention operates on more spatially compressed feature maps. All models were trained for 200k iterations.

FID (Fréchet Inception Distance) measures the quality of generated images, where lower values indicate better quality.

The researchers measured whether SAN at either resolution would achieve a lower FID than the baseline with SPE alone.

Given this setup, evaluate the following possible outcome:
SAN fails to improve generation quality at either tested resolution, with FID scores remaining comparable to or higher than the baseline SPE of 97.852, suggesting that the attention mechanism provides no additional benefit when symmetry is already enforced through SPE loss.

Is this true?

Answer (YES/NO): YES